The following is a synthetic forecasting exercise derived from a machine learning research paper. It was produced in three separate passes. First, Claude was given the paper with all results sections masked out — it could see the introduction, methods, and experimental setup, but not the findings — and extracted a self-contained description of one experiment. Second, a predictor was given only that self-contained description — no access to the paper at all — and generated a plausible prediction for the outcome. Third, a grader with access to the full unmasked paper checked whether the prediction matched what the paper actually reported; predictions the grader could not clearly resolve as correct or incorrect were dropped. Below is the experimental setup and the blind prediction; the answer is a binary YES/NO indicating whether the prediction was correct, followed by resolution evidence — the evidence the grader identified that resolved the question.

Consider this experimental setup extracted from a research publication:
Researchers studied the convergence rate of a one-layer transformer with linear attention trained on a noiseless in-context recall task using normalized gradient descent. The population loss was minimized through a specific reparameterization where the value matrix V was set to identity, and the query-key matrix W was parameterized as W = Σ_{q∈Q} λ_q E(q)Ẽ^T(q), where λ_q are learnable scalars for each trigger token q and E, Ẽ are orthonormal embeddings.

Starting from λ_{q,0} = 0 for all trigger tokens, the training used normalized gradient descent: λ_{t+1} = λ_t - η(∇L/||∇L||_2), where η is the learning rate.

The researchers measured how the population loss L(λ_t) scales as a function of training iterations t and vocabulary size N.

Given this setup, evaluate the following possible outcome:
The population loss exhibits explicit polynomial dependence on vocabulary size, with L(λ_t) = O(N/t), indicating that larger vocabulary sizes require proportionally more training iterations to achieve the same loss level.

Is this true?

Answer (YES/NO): NO